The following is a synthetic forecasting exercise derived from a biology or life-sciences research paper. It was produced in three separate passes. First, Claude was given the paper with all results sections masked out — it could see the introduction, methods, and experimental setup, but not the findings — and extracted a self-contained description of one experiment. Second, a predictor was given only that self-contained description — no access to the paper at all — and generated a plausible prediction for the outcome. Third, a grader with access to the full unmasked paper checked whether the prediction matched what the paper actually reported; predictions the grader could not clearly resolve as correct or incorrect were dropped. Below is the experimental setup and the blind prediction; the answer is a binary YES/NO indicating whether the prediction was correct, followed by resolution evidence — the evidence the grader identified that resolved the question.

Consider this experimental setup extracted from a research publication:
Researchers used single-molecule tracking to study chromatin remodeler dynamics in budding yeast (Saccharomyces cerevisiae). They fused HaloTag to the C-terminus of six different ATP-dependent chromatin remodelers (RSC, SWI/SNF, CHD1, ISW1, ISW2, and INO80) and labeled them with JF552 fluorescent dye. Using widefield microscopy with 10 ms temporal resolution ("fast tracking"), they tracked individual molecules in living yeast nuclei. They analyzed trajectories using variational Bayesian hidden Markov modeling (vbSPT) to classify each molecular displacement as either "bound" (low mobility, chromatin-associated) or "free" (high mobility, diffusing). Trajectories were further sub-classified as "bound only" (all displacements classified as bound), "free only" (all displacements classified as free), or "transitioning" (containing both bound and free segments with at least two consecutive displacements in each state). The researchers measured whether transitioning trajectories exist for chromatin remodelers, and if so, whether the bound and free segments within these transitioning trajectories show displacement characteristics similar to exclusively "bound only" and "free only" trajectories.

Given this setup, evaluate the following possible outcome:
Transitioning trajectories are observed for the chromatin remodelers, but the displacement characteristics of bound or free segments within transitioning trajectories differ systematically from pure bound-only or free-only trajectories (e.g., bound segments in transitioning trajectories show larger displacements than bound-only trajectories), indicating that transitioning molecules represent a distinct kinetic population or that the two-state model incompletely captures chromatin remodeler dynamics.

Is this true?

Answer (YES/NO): NO